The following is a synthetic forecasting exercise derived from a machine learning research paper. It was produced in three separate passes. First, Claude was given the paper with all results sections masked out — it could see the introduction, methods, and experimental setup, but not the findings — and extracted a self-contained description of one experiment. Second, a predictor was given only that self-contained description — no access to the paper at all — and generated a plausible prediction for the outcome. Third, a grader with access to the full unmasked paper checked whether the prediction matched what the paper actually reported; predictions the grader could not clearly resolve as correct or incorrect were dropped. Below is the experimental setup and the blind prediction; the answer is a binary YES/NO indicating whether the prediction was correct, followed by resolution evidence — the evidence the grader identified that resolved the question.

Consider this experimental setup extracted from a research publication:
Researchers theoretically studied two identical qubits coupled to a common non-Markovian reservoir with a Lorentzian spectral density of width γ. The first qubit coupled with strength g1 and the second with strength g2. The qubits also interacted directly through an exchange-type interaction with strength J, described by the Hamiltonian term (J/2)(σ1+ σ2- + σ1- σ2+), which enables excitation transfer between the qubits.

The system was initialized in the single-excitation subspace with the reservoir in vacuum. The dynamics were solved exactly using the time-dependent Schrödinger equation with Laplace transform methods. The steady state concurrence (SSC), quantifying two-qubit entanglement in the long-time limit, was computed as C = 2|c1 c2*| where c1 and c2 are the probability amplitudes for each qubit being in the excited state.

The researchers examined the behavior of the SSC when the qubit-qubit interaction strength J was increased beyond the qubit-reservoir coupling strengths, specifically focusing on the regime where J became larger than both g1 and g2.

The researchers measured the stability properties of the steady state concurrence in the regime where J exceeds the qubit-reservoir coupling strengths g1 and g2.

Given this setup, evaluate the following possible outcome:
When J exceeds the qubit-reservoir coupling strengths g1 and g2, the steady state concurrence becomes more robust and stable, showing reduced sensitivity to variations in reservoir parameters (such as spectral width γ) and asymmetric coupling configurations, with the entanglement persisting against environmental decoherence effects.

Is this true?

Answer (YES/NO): NO